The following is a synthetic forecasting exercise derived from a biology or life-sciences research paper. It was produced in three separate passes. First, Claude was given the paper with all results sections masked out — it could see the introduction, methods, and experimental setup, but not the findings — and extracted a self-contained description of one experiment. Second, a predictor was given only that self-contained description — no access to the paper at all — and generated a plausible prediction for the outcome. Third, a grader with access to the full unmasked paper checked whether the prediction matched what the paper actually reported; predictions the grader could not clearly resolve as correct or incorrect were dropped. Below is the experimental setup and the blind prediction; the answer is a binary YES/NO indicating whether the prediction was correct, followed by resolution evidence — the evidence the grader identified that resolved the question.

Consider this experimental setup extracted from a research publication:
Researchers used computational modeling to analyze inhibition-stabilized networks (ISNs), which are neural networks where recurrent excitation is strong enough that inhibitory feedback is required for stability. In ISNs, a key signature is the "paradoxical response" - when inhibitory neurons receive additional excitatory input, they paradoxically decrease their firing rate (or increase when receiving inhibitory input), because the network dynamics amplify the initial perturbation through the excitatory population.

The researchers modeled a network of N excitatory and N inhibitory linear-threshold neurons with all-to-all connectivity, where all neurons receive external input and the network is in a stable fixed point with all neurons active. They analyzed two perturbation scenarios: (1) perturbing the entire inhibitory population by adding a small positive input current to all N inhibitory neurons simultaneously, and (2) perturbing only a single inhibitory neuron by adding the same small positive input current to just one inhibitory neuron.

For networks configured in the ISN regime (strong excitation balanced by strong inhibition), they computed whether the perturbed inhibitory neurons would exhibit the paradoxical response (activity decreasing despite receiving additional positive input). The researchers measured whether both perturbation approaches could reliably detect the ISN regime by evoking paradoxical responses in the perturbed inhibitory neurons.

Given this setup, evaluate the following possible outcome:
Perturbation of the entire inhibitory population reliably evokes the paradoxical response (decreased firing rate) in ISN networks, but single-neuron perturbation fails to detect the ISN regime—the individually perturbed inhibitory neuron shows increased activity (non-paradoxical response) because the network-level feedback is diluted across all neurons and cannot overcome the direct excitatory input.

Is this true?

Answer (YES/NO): YES